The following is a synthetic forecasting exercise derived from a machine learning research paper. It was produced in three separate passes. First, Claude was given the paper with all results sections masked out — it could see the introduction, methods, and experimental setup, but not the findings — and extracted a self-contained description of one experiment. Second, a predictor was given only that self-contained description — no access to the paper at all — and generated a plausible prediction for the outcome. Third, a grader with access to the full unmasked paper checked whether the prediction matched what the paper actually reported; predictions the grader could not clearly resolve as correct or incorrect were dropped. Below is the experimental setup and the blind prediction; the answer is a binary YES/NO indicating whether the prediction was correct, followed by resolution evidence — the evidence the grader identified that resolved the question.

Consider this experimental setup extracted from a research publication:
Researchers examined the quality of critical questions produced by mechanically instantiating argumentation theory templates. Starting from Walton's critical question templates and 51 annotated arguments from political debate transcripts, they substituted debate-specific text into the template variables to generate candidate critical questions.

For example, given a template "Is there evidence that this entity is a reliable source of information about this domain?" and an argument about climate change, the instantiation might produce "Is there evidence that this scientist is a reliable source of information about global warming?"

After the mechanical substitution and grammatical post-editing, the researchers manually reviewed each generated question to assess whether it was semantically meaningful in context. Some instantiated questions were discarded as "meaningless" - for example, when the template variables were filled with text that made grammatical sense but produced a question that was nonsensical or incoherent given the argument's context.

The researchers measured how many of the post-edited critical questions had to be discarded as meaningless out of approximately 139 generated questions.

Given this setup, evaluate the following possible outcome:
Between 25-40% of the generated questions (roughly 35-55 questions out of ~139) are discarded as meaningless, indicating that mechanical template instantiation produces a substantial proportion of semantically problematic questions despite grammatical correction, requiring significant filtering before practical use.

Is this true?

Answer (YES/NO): NO